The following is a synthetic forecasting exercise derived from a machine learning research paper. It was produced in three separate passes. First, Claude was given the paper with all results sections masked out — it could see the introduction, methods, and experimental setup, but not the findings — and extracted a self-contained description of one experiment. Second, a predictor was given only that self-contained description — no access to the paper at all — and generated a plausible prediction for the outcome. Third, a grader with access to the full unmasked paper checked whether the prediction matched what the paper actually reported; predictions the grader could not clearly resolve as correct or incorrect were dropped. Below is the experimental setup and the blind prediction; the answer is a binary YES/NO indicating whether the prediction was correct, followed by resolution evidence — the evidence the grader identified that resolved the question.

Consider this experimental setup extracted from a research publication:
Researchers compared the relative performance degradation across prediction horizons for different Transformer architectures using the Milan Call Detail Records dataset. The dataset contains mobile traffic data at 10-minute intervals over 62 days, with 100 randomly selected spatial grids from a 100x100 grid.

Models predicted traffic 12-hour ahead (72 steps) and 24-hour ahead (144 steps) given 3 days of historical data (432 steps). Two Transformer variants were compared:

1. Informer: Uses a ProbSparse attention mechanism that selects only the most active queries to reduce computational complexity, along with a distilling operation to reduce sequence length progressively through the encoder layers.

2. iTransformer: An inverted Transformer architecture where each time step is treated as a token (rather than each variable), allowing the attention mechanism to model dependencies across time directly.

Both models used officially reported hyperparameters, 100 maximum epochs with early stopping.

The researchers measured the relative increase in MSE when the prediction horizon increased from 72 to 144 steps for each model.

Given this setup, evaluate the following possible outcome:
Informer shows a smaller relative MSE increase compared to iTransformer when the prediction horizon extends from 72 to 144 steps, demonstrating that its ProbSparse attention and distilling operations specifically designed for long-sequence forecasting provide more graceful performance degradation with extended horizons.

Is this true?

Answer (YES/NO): NO